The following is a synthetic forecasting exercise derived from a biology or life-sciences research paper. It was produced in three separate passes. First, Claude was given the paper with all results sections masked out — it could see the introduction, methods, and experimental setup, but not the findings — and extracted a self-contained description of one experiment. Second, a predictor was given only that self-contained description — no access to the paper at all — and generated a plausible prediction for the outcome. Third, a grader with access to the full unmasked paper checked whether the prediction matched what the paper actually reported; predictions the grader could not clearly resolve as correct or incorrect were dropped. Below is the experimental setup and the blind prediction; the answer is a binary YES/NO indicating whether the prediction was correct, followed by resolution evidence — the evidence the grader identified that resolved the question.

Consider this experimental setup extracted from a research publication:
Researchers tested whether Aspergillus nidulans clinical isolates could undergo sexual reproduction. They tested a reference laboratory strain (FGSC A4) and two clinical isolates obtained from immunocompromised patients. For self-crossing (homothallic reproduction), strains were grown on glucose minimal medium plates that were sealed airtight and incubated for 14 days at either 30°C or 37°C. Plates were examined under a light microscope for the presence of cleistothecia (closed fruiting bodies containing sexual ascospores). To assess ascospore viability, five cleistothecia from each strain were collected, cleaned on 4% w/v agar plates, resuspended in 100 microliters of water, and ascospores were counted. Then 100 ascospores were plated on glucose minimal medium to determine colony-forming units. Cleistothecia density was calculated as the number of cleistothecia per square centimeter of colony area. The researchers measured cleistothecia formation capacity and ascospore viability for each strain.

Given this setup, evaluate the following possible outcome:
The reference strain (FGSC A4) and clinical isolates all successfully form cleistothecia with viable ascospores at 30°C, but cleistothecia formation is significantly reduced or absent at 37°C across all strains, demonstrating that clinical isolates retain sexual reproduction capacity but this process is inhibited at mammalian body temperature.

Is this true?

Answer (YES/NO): NO